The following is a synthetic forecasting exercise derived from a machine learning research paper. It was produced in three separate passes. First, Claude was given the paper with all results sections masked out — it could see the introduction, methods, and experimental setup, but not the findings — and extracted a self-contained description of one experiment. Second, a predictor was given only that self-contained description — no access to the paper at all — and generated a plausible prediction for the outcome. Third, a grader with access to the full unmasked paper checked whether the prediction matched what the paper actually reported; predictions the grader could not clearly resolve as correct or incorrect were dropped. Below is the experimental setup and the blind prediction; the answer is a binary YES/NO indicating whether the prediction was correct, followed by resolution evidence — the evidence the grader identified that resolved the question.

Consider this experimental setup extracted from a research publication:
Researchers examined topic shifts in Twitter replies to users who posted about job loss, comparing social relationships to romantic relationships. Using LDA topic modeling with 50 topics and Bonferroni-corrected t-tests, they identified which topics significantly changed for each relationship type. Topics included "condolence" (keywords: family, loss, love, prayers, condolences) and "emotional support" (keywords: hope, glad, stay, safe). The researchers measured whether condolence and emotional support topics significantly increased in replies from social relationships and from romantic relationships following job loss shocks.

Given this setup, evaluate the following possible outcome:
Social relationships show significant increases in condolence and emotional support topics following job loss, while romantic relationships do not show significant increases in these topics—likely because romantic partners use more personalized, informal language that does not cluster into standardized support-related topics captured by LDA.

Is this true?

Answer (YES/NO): YES